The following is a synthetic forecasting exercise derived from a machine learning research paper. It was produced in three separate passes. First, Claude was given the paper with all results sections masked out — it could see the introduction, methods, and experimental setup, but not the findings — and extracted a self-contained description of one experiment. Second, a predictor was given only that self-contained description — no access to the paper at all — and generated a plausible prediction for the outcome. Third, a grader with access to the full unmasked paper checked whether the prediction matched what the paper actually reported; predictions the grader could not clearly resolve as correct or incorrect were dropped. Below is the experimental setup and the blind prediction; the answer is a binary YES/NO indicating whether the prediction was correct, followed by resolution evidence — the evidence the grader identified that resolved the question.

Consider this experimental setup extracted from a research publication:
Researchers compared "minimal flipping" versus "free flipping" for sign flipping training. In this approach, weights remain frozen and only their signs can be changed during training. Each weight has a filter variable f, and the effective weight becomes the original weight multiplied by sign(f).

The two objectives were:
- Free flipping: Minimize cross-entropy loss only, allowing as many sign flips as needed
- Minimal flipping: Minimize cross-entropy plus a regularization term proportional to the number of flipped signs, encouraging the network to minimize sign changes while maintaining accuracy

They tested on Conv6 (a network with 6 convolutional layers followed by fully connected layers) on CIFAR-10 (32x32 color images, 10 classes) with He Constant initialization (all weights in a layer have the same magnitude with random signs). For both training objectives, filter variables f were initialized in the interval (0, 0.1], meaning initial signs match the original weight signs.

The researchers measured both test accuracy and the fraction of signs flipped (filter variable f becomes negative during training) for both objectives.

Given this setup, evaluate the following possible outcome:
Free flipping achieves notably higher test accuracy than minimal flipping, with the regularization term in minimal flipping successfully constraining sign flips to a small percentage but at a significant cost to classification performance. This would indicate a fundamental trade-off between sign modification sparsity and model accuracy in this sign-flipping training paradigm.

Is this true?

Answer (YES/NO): YES